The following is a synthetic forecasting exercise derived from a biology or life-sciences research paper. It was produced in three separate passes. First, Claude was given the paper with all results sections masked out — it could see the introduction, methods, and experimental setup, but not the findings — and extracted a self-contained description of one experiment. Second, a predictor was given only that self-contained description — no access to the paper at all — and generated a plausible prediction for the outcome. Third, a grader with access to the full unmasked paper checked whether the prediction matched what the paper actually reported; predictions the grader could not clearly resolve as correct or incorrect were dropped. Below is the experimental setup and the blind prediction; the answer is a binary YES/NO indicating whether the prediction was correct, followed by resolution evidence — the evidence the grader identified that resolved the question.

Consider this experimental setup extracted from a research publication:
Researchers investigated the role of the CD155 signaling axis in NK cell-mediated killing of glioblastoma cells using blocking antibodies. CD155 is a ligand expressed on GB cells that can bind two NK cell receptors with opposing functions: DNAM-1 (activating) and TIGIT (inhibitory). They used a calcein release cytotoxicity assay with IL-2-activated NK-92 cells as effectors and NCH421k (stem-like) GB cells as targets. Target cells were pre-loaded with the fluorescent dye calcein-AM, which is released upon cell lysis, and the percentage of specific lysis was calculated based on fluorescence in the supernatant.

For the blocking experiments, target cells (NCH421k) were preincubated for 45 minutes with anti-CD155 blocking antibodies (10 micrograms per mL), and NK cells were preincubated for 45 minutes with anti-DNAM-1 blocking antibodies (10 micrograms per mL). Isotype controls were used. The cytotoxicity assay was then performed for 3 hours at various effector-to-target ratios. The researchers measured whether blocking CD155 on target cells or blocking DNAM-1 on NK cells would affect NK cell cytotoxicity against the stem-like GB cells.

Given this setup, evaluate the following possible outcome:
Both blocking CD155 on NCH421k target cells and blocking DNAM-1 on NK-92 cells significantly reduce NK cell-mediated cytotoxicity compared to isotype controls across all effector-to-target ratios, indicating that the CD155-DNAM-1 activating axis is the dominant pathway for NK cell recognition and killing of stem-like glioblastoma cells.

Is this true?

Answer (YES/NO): NO